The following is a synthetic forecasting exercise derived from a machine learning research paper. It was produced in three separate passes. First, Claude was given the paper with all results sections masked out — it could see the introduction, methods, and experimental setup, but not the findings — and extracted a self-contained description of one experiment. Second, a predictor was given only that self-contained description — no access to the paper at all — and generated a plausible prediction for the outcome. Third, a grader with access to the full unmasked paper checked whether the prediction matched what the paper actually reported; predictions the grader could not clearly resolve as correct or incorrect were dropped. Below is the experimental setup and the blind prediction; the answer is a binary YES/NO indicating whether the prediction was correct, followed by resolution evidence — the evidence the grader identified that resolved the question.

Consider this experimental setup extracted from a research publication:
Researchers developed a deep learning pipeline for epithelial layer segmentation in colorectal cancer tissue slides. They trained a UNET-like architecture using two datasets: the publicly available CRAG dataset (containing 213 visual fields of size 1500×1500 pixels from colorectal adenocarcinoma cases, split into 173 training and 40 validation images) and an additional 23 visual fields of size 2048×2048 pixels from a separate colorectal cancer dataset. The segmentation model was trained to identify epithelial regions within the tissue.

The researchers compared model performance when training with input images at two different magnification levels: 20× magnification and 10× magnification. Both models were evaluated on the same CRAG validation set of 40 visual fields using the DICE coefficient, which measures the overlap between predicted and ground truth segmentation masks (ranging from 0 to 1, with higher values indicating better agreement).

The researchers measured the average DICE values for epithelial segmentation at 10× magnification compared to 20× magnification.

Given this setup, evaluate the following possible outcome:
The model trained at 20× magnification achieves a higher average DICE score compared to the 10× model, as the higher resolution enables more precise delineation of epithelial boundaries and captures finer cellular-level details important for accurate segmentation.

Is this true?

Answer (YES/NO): NO